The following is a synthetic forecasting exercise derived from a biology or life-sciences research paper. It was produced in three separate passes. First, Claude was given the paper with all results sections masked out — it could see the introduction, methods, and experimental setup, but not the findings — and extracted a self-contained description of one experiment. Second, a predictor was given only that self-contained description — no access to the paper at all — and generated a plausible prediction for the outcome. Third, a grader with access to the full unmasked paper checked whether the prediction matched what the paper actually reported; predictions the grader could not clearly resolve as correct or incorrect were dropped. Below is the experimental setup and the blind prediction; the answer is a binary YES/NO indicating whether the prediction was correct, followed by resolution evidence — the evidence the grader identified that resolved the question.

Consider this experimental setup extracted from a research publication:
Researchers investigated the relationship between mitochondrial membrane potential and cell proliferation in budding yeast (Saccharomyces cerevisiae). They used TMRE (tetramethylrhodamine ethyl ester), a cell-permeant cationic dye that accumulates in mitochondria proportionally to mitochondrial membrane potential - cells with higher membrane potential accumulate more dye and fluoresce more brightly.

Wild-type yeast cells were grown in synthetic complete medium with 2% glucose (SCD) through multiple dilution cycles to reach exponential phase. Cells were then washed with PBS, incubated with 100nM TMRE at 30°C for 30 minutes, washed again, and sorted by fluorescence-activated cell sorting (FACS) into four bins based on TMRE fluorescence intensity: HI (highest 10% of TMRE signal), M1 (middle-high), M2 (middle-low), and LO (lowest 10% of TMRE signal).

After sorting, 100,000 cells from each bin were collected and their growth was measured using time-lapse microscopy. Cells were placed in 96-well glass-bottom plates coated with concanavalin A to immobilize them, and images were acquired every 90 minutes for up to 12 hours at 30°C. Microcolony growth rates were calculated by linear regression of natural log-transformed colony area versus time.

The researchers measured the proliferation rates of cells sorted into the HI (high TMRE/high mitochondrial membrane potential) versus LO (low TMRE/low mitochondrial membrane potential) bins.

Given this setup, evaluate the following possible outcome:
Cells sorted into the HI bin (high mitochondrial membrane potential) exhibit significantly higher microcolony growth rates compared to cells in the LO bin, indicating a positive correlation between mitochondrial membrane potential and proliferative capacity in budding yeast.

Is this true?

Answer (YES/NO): NO